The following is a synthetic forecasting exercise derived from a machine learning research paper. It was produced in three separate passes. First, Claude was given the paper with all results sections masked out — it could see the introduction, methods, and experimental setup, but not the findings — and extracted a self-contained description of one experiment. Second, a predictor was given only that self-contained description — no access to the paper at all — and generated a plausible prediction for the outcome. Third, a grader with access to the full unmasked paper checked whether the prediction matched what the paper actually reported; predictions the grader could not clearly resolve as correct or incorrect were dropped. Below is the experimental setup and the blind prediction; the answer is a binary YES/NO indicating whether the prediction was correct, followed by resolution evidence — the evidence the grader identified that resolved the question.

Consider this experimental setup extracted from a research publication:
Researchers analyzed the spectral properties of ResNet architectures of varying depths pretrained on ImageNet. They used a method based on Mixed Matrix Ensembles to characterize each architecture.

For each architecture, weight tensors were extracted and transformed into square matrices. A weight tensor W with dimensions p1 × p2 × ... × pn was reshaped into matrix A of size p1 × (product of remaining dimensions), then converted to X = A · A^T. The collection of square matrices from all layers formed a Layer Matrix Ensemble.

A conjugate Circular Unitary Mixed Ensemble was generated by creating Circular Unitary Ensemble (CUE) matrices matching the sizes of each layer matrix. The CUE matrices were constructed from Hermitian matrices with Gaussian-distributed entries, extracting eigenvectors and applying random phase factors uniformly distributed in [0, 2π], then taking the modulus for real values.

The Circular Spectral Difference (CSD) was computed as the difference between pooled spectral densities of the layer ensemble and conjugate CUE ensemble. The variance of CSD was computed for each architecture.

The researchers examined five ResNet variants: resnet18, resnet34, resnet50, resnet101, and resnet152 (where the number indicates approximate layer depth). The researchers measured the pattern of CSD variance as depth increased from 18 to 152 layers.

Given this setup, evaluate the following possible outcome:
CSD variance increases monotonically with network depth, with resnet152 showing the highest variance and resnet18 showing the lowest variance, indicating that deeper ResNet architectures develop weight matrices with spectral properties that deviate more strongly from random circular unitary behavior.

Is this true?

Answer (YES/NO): YES